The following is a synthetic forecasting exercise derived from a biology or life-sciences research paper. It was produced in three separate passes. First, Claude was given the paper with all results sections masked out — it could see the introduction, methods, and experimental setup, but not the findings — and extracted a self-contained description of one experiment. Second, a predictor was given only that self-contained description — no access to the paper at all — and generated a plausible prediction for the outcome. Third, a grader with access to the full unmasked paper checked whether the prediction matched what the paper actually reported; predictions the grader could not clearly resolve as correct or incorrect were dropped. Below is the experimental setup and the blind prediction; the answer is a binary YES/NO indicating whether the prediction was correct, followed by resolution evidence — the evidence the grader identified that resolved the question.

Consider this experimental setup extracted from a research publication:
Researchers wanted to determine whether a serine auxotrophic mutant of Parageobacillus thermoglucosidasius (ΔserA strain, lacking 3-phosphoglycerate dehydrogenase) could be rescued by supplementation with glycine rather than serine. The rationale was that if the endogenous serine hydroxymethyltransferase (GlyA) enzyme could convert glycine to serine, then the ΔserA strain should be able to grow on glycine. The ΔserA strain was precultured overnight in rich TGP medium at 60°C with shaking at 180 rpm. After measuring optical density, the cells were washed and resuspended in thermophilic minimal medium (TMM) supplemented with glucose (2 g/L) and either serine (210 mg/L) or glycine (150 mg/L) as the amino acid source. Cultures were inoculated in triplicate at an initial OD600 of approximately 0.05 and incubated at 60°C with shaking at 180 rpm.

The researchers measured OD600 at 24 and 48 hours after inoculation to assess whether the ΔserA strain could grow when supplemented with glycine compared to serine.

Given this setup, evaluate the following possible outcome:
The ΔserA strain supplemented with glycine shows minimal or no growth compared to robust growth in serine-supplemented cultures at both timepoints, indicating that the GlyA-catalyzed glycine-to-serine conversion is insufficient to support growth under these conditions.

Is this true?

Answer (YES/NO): NO